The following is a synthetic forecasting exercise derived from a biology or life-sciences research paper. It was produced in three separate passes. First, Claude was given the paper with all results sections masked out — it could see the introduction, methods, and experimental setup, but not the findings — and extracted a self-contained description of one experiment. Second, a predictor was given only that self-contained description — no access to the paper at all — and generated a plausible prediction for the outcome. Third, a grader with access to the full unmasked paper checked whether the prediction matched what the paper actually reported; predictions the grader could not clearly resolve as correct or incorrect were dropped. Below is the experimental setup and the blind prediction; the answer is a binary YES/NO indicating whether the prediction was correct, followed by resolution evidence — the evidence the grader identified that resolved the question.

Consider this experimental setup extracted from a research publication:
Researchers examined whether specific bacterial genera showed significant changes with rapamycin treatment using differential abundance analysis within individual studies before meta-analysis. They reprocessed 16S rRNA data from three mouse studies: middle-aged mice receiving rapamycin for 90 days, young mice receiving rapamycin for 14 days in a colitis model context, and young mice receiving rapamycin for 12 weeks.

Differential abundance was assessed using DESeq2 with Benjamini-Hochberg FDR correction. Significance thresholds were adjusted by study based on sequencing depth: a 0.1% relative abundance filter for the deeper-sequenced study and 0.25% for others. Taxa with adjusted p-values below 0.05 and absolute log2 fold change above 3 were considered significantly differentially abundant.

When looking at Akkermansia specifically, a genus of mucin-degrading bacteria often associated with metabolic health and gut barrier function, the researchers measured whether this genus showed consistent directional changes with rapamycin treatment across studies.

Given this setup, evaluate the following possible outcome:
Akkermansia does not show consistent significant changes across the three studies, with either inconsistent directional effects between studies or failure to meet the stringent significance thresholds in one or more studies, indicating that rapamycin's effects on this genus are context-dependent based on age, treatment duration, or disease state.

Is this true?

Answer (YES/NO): NO